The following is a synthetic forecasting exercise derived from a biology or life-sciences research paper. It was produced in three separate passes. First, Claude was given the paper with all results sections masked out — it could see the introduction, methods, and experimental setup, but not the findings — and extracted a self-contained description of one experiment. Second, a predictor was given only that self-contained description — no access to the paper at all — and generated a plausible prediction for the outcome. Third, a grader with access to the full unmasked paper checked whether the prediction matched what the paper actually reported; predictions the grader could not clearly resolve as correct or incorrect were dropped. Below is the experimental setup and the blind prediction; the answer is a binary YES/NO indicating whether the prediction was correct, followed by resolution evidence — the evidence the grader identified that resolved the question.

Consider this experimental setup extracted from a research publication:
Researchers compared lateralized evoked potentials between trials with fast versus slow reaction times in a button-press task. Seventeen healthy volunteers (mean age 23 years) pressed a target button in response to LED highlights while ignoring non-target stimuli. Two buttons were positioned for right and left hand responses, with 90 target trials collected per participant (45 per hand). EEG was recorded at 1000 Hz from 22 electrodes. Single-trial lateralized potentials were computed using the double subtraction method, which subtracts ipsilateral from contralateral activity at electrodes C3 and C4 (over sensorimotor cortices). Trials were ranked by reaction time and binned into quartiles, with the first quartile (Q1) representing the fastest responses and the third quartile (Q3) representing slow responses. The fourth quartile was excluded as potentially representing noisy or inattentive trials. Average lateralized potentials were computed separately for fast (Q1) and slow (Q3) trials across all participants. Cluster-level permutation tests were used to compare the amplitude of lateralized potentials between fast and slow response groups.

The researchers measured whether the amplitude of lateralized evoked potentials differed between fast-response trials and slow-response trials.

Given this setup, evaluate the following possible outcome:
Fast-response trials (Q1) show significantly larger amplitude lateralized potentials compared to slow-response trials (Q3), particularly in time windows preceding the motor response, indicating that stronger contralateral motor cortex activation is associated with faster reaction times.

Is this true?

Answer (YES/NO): YES